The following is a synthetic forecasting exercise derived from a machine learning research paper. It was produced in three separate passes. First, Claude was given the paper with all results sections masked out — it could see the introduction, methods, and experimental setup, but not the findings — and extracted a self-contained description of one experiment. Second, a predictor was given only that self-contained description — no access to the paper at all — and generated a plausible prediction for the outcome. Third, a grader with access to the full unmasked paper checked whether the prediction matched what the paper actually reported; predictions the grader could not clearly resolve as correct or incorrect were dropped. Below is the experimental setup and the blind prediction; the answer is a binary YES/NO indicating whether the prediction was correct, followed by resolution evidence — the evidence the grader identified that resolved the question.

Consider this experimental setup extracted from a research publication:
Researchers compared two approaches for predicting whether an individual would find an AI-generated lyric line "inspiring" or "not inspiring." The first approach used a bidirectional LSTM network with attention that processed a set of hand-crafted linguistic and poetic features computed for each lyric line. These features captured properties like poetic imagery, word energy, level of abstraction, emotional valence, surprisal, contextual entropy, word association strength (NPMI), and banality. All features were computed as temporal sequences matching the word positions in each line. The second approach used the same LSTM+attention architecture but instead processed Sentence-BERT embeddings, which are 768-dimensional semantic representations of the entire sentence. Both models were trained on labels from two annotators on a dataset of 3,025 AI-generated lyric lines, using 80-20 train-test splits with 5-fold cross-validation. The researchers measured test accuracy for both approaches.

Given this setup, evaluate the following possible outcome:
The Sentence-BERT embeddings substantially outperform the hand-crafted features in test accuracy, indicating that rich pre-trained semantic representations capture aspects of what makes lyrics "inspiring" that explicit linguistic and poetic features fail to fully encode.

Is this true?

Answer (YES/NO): NO